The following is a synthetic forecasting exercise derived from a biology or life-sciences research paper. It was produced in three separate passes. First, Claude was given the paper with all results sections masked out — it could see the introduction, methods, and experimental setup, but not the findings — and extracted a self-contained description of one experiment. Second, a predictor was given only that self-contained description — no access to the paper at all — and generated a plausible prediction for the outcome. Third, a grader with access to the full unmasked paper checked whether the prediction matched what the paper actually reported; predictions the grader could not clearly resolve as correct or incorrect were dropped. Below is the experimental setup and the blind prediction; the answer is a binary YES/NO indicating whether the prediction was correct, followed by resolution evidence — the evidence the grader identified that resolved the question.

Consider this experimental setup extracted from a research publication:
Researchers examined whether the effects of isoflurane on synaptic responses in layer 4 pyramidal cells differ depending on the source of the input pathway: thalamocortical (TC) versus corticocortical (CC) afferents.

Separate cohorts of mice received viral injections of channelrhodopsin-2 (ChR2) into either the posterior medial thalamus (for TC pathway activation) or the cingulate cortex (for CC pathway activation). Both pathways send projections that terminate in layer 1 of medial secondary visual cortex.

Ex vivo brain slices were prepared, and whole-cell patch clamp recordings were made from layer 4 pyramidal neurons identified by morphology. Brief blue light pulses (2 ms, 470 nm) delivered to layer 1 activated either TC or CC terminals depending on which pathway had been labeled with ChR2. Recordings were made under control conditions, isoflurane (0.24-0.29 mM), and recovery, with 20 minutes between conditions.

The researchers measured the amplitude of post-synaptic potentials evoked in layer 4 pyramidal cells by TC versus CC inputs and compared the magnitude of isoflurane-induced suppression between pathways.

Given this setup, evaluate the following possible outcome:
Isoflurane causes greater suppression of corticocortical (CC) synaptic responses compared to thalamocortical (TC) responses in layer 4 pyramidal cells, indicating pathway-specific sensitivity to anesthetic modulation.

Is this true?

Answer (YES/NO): NO